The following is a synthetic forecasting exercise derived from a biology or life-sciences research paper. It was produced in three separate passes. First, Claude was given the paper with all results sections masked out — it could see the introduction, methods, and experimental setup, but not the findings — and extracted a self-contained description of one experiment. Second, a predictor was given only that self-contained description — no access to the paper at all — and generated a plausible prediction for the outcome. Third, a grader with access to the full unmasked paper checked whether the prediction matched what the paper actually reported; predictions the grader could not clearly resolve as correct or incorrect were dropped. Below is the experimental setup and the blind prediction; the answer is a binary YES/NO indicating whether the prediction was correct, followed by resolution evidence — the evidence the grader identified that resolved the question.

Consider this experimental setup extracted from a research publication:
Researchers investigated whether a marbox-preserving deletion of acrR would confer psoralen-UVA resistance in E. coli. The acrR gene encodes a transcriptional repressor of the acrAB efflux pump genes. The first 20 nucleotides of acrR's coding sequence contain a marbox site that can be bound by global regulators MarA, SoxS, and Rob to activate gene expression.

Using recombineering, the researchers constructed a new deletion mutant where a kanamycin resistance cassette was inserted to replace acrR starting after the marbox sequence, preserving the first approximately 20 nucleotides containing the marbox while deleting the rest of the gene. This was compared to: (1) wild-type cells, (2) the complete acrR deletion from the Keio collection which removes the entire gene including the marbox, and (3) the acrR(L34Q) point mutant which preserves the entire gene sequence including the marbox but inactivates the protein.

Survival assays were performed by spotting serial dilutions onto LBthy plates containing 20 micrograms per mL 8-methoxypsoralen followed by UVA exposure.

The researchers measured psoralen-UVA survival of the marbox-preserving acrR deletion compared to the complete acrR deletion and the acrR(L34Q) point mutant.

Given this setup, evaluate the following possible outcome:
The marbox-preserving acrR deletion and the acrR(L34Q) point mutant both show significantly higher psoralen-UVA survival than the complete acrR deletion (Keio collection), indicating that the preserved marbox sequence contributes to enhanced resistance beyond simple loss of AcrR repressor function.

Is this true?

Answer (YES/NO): YES